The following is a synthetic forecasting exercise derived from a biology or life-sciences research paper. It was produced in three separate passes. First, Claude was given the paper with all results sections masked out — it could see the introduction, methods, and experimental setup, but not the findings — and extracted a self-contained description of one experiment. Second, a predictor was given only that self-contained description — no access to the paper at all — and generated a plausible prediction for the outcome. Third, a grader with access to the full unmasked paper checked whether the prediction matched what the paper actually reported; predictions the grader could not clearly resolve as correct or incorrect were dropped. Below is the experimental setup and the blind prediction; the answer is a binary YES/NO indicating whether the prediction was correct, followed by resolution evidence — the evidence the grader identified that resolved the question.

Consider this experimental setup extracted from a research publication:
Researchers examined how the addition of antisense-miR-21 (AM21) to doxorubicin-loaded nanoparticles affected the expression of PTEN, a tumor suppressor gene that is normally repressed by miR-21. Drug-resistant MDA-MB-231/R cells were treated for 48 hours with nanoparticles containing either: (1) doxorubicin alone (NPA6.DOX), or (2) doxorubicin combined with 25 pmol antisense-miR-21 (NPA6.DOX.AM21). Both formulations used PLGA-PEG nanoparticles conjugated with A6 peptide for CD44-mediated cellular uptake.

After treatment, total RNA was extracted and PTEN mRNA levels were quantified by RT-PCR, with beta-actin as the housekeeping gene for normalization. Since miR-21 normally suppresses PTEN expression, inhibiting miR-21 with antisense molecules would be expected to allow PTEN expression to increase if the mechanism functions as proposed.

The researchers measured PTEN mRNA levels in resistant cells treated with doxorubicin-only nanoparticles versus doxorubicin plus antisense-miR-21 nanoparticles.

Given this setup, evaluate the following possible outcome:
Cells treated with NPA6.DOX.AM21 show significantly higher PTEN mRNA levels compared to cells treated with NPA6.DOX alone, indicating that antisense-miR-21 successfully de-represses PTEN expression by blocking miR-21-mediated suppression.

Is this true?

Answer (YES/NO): YES